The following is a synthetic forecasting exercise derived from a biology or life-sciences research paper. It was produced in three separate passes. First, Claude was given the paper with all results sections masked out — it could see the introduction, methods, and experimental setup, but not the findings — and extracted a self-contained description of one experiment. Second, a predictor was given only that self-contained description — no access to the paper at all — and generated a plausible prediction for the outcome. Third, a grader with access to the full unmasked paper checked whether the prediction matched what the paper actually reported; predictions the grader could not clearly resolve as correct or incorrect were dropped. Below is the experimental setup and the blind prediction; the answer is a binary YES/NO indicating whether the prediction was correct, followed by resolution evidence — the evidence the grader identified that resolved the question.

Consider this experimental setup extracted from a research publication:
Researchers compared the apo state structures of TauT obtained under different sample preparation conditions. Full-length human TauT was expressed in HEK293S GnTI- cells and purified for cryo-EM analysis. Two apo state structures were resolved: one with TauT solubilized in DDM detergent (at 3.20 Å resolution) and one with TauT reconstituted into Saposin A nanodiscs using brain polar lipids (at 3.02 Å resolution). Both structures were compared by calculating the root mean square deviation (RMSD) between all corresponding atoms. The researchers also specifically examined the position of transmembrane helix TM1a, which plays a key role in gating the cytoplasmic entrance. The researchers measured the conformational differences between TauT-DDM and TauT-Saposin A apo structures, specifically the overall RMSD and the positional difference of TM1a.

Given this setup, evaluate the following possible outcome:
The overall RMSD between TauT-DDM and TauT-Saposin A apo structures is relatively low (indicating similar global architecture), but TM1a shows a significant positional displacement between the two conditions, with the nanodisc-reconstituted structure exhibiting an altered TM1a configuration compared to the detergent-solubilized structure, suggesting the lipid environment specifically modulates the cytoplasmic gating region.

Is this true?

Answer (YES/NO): YES